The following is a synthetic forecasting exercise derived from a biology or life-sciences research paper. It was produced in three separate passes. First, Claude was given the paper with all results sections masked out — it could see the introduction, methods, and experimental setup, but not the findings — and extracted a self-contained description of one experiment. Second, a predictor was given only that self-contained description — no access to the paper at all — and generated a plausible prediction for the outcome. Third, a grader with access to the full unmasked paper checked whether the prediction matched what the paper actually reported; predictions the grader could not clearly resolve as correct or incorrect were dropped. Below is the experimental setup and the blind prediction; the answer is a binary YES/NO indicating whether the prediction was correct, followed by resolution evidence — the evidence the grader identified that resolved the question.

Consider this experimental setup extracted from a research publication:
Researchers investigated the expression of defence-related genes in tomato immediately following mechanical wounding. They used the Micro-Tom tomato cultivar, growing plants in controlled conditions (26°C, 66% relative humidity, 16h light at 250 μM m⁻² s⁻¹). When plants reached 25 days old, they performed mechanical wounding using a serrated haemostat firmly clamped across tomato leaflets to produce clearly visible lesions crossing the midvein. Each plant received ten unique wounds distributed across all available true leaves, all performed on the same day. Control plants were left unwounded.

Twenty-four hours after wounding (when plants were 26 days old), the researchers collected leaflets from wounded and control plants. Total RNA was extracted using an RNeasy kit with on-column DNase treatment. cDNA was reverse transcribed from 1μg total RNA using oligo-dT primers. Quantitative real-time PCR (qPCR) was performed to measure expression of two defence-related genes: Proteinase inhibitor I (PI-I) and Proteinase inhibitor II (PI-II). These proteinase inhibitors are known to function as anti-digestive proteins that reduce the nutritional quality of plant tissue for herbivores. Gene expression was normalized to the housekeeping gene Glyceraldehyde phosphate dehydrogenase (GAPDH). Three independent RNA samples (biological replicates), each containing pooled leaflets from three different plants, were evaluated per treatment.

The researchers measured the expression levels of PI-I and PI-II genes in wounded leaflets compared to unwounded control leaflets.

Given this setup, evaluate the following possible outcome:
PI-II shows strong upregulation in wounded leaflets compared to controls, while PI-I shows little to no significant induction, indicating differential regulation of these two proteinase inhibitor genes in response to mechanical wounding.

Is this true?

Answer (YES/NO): NO